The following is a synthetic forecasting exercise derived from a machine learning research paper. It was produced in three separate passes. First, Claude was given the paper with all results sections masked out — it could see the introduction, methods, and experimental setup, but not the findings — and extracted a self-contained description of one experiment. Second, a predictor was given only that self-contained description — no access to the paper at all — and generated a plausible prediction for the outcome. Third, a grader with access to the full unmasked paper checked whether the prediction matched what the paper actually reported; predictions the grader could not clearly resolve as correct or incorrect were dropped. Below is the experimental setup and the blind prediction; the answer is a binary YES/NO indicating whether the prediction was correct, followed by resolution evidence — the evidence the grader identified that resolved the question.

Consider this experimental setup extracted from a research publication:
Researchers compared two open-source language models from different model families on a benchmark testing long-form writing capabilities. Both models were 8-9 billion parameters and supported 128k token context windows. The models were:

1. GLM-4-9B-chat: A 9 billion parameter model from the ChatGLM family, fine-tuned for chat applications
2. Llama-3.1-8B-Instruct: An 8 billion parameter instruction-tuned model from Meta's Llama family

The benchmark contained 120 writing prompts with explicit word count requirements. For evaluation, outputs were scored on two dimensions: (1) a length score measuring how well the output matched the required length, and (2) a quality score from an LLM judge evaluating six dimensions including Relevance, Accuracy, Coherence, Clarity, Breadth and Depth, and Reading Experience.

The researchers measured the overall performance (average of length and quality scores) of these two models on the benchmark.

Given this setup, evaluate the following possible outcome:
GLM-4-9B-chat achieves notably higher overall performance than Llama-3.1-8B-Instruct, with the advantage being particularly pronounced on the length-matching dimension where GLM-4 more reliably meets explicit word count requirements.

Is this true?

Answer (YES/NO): NO